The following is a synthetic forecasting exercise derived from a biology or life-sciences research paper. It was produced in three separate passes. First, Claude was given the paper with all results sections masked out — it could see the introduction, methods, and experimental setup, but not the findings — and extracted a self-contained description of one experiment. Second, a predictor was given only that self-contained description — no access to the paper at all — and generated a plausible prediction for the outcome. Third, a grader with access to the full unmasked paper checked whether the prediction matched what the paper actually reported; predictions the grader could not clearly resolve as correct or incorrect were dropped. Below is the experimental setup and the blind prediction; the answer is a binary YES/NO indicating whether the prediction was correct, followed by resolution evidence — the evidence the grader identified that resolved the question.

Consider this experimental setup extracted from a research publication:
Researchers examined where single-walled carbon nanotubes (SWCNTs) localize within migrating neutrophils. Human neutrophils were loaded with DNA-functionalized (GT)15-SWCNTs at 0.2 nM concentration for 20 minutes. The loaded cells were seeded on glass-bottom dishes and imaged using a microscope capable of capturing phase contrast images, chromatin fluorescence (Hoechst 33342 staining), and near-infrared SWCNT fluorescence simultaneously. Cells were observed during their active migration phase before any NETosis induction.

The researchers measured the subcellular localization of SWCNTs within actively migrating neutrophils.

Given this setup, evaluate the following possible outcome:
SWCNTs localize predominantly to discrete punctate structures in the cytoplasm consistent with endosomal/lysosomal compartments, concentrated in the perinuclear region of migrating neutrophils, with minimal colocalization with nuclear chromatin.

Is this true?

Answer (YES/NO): NO